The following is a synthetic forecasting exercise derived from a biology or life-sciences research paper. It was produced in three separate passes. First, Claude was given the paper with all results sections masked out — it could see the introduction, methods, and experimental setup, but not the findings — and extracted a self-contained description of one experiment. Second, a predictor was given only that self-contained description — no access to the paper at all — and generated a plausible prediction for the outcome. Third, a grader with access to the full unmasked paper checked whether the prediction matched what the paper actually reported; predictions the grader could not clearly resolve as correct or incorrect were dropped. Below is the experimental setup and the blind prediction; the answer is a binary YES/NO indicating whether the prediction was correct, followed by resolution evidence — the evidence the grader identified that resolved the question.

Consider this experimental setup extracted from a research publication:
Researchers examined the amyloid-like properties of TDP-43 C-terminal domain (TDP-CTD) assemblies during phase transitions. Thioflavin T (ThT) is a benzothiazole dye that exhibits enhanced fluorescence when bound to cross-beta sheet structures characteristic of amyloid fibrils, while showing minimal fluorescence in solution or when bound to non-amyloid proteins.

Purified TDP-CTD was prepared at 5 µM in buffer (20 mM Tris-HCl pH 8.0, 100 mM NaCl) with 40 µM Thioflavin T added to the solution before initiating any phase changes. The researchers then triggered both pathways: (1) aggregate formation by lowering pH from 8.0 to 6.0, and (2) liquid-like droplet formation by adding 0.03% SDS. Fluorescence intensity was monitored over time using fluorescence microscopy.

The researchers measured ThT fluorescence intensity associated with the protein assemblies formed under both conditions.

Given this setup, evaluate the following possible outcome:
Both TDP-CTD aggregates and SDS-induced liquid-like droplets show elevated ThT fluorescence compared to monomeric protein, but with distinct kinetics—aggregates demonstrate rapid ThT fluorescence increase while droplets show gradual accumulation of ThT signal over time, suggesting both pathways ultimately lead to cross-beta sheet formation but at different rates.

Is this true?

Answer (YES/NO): NO